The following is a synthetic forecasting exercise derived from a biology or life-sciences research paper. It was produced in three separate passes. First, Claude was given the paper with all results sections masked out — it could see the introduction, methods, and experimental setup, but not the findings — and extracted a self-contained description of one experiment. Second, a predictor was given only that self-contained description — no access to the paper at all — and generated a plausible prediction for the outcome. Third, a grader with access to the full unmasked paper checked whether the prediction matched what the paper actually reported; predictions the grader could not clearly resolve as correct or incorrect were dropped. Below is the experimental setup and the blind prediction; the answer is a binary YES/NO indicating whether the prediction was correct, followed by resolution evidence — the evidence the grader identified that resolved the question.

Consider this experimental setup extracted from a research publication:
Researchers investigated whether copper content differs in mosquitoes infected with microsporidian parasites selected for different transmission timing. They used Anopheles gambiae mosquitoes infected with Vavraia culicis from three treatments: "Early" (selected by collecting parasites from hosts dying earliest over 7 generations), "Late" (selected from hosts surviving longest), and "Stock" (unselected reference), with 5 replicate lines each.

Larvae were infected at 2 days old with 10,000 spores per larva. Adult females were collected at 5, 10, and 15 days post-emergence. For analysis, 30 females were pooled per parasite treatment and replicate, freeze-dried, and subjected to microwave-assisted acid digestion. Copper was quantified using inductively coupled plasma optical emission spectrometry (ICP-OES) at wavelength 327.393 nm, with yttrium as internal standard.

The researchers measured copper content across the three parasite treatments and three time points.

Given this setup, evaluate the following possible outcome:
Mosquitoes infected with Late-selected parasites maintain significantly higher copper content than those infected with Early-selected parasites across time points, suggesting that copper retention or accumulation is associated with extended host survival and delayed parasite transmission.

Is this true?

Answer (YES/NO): NO